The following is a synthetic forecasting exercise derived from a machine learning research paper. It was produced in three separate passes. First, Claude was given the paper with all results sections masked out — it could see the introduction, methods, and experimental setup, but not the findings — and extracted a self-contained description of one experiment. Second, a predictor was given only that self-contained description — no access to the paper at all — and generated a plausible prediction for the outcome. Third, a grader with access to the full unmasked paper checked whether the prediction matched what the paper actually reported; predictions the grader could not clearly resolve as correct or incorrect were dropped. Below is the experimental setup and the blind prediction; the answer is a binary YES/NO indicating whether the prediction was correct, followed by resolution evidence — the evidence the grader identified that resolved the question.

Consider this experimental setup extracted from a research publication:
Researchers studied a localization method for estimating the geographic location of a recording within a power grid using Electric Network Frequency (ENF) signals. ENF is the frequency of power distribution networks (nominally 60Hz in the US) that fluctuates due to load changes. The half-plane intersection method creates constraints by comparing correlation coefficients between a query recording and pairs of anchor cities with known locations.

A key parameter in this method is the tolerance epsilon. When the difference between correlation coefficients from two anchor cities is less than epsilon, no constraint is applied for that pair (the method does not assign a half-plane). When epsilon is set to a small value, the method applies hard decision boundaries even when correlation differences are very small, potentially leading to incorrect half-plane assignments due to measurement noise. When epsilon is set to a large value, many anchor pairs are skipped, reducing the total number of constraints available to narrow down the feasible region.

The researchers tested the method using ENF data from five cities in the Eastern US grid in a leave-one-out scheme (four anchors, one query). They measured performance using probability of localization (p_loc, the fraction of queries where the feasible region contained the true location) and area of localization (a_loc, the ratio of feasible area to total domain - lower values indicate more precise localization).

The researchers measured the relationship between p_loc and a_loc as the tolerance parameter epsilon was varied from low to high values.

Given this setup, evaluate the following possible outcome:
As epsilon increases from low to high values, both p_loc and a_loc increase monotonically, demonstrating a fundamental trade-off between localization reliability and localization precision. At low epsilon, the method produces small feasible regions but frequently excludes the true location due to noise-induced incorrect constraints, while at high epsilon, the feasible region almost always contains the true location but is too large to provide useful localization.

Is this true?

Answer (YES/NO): YES